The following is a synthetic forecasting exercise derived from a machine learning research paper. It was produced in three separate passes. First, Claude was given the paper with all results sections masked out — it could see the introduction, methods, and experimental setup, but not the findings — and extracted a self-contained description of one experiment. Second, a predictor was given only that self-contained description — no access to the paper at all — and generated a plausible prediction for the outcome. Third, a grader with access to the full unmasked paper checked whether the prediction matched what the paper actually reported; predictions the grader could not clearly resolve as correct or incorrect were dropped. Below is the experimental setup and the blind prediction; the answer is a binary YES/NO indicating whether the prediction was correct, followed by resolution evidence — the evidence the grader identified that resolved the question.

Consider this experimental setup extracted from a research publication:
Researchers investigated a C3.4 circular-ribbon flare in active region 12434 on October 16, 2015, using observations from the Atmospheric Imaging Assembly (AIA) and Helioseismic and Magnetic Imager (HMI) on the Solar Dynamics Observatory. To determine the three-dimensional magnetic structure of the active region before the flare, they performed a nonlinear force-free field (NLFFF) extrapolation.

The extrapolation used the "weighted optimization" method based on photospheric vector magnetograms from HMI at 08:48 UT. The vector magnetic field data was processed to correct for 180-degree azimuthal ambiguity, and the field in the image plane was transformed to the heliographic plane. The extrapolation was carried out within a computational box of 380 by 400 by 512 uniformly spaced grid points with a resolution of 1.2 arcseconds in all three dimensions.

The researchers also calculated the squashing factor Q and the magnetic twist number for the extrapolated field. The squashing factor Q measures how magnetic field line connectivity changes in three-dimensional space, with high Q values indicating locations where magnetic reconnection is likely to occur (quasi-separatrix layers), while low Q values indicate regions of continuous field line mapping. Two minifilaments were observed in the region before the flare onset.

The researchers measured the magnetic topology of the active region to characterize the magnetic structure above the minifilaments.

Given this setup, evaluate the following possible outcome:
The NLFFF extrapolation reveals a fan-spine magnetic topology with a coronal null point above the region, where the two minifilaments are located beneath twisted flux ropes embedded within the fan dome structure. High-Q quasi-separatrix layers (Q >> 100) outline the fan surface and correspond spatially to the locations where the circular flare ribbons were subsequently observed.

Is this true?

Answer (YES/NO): NO